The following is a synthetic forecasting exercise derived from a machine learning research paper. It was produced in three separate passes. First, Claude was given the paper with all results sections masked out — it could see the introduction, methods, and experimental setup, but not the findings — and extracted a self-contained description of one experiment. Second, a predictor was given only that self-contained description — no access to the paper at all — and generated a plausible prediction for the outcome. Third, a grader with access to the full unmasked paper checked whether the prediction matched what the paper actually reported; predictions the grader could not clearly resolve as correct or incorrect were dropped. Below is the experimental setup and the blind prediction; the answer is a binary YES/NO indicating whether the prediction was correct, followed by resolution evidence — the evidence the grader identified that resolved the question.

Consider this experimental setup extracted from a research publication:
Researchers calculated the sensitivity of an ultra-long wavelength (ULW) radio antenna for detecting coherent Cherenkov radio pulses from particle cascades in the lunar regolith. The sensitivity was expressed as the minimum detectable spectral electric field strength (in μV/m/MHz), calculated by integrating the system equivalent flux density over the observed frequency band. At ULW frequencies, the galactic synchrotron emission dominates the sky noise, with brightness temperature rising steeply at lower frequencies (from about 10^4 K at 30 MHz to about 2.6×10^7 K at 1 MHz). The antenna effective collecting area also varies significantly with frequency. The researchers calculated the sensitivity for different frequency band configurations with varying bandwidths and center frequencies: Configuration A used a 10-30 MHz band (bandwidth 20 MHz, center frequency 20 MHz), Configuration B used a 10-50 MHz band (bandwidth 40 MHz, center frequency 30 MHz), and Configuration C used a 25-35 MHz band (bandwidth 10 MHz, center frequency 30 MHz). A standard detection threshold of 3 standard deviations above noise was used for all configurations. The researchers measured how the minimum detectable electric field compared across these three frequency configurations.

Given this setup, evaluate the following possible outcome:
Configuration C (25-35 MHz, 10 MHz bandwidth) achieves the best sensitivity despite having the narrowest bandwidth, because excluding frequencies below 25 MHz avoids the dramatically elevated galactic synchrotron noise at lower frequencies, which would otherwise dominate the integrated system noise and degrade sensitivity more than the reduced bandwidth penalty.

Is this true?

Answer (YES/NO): NO